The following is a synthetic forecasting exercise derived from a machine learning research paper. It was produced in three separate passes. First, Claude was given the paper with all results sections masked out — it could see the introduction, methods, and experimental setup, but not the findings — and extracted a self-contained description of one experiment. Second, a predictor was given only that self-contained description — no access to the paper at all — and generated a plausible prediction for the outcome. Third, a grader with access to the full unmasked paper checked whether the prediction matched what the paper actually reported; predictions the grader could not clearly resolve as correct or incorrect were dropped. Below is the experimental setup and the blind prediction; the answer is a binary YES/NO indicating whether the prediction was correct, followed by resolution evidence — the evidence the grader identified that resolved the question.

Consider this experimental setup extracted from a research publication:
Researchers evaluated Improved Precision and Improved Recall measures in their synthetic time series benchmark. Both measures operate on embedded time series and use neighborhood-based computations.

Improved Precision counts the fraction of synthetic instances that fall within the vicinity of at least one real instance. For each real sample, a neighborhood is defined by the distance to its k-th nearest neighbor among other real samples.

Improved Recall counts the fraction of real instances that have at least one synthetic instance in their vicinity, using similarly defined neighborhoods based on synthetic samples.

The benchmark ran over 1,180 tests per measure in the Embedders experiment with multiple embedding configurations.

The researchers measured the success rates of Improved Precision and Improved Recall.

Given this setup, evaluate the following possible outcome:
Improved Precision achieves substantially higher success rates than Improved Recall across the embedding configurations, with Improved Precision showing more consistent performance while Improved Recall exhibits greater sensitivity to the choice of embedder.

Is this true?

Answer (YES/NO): NO